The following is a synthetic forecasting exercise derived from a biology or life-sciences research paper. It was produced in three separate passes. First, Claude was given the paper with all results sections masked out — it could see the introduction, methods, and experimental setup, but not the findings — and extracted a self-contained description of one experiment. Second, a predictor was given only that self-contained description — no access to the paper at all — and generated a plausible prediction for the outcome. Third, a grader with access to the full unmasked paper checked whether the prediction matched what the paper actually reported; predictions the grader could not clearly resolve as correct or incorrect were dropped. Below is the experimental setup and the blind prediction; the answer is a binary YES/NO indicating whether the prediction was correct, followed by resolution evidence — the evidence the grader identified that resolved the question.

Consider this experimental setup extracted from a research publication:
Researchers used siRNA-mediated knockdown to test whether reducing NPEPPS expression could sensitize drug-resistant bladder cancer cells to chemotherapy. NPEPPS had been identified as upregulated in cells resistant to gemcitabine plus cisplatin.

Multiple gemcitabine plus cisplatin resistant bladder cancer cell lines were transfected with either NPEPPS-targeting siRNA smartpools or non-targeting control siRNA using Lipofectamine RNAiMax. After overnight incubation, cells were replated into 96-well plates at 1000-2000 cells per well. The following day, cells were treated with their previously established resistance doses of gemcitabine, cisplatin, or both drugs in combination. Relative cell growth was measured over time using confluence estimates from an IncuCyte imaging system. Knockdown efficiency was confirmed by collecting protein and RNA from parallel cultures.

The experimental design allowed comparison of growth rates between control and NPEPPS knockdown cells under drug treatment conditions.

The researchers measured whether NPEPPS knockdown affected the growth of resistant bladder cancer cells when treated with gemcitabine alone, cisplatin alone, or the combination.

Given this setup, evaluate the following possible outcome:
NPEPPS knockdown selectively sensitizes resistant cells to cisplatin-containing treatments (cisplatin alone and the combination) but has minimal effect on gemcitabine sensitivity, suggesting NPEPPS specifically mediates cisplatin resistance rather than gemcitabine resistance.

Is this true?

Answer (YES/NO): YES